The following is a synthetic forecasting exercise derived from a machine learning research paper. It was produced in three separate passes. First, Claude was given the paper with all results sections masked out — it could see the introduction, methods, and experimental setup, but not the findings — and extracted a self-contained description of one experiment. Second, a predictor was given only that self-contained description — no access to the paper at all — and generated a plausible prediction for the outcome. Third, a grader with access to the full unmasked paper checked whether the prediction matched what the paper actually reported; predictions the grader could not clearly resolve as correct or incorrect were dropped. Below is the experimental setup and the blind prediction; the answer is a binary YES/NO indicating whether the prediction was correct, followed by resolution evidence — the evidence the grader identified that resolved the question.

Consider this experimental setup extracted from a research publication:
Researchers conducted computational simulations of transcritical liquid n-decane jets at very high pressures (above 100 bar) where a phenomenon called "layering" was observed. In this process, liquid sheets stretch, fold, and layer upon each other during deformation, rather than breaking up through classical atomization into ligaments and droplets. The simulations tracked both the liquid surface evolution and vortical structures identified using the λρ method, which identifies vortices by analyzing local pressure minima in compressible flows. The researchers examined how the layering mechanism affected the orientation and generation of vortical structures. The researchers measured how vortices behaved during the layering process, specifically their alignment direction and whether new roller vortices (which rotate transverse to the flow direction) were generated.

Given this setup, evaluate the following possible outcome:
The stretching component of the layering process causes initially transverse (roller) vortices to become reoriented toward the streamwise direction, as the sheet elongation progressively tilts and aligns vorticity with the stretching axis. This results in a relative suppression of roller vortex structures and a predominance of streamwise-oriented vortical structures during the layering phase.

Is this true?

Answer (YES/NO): YES